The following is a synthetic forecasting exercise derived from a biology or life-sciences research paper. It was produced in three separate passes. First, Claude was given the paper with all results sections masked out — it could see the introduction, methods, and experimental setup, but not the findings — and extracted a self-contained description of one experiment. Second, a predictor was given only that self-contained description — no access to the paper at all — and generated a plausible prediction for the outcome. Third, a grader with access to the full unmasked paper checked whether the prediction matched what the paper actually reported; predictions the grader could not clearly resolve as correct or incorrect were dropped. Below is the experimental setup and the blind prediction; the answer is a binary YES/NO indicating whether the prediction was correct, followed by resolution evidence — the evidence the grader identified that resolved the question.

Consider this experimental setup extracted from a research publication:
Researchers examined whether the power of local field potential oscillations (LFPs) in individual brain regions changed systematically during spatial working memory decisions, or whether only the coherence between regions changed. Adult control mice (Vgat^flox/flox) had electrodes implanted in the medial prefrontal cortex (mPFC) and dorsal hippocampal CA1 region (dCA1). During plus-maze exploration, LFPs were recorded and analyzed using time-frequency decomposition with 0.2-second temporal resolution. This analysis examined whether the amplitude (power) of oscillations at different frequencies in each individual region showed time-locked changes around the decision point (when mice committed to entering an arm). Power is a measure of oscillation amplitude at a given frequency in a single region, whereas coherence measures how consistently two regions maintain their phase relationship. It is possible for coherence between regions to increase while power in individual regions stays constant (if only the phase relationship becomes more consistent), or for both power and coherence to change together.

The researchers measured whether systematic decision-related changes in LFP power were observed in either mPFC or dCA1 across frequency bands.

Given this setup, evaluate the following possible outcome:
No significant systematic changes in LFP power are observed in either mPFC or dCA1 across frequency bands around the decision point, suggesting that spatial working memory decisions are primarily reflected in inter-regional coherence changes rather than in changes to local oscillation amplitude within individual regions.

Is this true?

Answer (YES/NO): NO